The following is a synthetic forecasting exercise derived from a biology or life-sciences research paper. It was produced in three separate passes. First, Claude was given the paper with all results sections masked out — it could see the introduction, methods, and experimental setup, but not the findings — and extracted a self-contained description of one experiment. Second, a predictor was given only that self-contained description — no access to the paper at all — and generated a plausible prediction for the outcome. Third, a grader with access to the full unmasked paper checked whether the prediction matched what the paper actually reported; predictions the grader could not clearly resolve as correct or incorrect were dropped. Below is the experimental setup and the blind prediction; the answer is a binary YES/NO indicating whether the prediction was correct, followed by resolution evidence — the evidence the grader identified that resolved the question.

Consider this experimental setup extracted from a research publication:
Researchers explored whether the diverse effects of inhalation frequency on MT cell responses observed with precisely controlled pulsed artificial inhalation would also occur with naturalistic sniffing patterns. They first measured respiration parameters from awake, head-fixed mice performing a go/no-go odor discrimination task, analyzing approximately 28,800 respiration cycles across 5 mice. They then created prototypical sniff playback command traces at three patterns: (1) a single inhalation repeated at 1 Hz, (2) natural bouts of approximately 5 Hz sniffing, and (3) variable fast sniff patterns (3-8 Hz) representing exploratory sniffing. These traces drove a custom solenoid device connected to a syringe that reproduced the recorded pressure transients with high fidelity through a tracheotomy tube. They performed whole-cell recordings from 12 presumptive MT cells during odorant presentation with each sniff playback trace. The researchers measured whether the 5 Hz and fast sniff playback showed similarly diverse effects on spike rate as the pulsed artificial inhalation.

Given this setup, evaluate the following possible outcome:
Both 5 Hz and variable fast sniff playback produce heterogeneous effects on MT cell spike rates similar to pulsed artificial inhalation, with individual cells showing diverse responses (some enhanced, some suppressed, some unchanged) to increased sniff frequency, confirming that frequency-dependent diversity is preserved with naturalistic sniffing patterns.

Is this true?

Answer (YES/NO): YES